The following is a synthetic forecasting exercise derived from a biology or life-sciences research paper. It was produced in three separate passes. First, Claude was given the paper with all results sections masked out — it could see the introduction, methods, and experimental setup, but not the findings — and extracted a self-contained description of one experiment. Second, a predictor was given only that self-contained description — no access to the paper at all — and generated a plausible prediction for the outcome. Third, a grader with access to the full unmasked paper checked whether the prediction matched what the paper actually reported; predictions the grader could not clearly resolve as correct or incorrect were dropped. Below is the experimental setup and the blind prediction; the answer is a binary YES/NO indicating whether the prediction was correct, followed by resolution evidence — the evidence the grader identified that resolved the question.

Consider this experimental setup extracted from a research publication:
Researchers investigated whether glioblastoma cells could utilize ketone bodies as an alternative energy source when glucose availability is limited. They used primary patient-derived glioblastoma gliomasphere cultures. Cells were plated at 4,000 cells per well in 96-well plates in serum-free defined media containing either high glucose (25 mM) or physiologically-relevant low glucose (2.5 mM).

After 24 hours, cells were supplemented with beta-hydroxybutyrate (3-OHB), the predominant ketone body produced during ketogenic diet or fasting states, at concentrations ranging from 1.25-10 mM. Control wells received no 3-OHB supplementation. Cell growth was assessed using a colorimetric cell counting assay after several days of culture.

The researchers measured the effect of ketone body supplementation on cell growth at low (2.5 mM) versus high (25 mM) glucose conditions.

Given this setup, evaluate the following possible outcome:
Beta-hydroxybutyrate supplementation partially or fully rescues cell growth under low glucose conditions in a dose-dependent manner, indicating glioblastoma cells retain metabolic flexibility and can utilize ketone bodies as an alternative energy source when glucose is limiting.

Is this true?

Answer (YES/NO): YES